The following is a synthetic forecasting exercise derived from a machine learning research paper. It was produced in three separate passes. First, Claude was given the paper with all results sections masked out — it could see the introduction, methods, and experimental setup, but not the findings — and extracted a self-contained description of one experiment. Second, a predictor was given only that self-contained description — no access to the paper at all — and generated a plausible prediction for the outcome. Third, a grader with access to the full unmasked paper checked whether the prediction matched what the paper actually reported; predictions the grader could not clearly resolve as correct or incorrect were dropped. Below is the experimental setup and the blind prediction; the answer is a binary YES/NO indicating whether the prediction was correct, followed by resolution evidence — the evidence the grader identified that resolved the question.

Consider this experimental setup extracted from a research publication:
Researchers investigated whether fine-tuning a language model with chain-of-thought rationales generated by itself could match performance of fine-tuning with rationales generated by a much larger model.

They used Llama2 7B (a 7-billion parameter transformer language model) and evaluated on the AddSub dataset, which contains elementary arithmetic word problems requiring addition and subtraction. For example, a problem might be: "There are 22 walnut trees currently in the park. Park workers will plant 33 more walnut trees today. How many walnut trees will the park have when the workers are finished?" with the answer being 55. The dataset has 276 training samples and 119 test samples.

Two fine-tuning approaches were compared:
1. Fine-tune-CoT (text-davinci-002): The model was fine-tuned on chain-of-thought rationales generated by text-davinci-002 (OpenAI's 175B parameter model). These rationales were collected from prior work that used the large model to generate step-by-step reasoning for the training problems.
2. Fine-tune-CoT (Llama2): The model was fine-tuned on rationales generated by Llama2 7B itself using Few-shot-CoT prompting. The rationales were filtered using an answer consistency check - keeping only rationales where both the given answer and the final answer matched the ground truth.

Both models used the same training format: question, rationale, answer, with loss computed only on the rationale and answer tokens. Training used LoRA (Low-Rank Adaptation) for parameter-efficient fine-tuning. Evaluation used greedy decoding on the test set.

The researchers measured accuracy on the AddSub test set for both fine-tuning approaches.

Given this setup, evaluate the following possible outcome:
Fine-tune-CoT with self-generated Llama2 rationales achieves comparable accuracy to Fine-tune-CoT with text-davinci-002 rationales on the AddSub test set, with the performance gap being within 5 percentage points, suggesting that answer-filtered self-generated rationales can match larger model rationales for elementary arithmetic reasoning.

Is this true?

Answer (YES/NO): NO